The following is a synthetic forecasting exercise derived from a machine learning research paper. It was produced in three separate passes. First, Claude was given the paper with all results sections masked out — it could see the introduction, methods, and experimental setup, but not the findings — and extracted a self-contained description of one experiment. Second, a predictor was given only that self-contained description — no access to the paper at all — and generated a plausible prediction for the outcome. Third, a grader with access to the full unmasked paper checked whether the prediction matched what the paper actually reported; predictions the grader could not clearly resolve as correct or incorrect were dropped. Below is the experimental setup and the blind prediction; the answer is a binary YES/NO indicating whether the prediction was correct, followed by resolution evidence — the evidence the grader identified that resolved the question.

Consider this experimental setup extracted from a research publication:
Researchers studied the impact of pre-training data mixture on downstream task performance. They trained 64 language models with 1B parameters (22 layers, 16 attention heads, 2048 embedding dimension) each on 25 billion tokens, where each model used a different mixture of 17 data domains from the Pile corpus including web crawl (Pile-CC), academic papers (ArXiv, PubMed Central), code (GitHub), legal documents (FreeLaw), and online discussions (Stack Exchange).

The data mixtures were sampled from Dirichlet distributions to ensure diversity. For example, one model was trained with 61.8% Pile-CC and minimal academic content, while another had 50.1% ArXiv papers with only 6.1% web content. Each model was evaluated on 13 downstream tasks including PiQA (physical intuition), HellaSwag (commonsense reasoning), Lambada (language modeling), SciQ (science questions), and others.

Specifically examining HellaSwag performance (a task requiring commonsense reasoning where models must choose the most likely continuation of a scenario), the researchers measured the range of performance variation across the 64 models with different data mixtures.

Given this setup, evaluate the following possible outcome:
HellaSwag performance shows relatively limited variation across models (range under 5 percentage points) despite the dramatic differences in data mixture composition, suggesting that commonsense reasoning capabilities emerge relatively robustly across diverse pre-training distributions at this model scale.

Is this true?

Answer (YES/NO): NO